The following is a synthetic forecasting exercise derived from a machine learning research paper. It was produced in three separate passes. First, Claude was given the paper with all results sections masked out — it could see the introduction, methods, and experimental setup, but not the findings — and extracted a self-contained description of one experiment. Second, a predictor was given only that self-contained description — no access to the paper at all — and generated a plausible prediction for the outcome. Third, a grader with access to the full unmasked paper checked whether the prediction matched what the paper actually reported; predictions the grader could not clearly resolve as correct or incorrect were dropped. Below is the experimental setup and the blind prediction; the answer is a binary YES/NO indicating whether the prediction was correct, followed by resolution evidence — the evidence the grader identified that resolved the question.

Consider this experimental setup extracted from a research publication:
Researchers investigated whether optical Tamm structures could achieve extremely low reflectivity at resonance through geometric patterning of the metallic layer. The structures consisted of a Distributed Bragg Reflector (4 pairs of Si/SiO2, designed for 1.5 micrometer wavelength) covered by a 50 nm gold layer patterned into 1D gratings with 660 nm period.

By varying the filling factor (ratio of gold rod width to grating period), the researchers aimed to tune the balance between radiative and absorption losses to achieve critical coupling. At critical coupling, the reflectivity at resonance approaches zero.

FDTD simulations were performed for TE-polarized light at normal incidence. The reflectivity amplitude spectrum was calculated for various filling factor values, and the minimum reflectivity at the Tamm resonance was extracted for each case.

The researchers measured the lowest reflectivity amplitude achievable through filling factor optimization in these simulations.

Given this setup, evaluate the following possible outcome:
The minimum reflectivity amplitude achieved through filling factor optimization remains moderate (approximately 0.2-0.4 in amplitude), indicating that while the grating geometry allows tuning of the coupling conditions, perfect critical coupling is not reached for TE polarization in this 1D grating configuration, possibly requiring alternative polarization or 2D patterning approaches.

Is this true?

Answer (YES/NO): NO